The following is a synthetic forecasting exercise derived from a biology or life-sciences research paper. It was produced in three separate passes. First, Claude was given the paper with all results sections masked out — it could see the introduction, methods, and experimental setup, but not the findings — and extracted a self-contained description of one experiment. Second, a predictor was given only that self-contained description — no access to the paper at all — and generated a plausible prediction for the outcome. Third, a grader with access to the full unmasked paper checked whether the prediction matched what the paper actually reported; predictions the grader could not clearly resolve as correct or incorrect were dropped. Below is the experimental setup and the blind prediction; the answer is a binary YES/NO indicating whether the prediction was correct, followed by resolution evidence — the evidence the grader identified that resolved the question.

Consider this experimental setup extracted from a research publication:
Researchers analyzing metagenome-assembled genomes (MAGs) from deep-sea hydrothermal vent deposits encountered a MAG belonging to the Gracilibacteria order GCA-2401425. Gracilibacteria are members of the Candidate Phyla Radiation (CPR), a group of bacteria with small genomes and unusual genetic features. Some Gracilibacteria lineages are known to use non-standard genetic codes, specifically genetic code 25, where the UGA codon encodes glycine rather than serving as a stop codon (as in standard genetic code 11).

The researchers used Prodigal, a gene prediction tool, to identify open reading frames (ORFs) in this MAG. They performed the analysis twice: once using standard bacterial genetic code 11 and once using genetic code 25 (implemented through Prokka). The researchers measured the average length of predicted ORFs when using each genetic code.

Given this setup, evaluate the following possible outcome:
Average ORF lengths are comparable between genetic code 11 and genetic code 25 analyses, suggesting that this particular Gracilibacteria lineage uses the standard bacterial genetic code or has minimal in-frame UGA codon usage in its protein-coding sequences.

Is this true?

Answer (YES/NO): NO